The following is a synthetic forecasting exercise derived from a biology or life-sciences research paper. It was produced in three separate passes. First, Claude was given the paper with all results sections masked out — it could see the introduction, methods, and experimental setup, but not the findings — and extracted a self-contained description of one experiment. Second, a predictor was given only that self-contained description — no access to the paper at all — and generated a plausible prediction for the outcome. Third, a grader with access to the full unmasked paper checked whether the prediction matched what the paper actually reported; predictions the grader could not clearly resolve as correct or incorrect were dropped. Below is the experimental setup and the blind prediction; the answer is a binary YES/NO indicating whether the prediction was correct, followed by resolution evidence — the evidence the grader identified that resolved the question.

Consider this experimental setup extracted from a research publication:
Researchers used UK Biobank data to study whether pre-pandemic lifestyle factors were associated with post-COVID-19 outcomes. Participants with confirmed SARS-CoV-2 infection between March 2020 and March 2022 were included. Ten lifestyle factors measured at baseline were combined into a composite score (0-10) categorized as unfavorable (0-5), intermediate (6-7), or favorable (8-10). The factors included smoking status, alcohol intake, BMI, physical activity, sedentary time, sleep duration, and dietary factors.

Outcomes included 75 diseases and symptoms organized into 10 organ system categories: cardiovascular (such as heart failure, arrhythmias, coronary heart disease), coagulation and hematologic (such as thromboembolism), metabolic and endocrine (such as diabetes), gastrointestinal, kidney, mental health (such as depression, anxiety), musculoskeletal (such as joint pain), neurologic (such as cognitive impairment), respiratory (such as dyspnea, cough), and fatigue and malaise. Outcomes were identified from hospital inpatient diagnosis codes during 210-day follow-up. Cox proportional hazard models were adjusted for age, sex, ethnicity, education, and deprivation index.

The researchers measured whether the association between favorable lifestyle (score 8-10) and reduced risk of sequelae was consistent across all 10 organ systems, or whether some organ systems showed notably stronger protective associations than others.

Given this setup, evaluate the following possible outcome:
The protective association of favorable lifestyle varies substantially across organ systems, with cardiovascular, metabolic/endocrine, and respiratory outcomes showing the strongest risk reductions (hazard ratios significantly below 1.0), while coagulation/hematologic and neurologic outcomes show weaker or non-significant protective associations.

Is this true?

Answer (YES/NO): NO